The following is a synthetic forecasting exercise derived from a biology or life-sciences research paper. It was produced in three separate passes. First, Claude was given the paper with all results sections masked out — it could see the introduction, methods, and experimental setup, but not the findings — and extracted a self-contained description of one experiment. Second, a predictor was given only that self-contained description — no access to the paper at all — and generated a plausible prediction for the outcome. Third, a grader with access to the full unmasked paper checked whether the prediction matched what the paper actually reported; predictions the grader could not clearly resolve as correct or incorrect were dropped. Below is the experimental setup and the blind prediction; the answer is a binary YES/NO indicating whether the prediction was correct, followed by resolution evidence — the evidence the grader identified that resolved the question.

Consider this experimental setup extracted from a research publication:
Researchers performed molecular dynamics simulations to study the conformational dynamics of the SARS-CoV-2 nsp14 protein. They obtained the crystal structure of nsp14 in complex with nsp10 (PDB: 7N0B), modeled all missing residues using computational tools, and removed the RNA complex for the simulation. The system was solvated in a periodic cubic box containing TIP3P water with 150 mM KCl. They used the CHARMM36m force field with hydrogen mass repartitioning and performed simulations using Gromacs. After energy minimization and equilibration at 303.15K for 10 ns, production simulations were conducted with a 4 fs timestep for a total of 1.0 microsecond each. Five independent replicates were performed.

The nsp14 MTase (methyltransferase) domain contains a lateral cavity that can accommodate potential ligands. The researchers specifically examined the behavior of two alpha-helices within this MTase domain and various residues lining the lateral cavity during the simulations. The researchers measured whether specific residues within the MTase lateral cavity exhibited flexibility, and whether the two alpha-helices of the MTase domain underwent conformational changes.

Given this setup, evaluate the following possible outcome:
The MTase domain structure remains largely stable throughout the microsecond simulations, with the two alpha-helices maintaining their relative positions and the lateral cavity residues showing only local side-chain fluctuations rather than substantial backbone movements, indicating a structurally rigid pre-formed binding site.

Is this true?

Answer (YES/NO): NO